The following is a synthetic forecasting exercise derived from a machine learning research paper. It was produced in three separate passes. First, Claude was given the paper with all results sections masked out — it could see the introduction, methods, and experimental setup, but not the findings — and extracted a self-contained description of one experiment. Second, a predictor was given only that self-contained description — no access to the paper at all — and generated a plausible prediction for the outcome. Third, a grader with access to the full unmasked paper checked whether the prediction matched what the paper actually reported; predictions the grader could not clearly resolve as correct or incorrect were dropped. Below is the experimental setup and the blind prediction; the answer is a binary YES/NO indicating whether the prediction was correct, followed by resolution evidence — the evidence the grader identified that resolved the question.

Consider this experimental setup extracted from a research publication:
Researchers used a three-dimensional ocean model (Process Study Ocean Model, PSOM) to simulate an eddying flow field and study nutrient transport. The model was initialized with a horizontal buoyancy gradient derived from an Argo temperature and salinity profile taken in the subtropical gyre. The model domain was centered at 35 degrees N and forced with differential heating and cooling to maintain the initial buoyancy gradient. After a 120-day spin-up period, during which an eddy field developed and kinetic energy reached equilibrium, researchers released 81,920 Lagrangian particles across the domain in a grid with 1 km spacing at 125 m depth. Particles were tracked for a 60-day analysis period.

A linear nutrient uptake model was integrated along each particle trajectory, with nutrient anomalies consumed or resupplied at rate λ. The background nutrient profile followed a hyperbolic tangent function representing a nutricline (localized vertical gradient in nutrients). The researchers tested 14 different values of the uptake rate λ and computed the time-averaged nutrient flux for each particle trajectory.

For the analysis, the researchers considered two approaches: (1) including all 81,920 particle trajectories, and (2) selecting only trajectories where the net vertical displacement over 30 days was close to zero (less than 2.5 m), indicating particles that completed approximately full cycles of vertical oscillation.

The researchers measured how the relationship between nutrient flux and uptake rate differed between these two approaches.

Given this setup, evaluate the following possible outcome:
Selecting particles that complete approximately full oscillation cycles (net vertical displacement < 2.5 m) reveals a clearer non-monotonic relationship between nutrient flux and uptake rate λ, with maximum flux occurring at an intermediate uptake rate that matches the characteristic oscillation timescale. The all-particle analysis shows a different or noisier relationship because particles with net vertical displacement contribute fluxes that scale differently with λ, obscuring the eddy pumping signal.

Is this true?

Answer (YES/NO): YES